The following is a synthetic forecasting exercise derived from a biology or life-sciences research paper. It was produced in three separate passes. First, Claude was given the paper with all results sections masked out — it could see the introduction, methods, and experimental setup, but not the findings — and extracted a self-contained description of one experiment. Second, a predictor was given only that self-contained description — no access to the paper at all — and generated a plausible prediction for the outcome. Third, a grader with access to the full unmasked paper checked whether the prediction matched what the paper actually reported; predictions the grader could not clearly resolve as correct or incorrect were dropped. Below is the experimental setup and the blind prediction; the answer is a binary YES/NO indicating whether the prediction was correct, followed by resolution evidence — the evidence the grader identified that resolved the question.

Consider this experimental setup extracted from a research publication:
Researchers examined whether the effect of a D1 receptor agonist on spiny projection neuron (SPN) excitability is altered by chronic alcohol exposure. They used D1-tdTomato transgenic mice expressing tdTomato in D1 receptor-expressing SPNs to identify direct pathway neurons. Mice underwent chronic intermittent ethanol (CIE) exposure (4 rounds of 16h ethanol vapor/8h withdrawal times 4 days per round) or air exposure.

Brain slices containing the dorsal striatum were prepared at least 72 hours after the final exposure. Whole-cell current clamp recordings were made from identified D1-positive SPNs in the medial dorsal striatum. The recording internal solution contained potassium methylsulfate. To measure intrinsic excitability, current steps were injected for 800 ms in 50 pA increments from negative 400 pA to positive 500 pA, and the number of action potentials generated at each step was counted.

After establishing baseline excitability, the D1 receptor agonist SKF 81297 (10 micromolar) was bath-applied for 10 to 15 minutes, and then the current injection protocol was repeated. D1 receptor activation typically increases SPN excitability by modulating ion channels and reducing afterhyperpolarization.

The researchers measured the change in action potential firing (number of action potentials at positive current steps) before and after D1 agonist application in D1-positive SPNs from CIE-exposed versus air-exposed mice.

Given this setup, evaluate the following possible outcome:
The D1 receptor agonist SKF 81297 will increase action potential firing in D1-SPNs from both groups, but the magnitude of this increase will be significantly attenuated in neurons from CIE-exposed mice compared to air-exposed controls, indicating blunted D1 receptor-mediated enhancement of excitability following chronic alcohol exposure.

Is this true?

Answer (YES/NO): NO